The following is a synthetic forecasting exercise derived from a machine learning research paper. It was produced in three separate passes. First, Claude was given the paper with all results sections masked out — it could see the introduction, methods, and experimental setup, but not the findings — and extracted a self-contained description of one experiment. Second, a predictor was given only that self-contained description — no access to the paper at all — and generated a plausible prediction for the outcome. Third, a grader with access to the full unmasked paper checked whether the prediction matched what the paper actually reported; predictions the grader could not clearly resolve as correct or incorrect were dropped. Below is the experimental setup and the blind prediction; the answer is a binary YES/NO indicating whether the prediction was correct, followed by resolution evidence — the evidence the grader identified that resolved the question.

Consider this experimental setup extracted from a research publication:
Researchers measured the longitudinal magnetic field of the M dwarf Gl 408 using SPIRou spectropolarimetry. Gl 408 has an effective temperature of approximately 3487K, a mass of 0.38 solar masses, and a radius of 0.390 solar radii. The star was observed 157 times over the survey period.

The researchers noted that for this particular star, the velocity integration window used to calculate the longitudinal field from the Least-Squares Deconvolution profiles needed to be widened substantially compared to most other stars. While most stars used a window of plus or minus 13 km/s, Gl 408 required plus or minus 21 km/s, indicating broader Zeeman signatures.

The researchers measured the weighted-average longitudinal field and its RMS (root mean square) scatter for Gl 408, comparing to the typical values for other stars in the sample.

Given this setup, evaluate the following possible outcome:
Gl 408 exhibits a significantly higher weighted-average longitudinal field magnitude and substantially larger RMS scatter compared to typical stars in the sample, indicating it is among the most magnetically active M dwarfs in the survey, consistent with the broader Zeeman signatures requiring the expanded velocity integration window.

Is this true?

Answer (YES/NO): YES